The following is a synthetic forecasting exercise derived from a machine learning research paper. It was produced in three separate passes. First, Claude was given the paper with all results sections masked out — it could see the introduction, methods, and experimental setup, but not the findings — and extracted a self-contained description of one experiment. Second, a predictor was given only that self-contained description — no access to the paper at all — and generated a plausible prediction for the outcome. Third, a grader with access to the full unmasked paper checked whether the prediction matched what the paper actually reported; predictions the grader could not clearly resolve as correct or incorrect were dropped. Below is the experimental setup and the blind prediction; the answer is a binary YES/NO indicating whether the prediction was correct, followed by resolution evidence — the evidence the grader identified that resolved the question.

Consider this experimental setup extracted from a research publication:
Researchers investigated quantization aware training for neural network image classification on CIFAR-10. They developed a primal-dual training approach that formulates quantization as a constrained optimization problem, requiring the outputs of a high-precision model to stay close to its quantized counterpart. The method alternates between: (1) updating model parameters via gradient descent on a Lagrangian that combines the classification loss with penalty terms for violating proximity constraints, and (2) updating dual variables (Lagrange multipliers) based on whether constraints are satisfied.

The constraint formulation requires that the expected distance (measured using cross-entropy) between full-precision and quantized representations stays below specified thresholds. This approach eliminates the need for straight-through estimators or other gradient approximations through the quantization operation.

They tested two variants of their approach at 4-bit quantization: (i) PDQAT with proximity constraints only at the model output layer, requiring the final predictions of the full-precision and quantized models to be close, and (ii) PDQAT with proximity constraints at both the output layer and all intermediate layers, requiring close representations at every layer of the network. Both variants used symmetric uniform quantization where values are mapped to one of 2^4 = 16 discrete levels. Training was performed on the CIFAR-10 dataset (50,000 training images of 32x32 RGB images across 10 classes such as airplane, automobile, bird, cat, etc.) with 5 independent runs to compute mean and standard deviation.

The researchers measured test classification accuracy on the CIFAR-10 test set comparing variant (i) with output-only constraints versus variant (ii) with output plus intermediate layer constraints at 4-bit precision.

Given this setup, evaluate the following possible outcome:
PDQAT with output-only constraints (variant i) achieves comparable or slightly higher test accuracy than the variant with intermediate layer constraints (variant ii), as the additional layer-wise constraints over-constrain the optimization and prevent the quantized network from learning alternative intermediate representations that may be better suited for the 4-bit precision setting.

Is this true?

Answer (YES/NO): NO